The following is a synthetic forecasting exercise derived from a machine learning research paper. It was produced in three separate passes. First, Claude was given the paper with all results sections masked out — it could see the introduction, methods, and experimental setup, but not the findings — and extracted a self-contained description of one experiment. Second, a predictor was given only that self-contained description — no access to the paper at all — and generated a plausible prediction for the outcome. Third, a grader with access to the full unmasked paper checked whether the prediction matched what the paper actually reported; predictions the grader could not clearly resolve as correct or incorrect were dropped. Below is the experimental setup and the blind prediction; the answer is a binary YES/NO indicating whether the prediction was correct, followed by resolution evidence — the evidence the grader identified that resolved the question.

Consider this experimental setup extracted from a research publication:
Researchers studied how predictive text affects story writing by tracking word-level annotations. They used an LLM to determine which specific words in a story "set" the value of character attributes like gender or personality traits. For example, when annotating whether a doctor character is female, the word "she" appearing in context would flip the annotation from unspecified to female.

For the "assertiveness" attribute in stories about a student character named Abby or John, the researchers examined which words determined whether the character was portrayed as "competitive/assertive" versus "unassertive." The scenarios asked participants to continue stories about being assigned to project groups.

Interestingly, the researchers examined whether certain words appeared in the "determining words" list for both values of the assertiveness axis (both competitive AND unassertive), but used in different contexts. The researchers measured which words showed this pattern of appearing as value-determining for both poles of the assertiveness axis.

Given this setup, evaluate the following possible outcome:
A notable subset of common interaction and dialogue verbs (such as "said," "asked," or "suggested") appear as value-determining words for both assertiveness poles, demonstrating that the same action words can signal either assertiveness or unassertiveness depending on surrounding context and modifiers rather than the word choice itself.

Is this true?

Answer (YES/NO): NO